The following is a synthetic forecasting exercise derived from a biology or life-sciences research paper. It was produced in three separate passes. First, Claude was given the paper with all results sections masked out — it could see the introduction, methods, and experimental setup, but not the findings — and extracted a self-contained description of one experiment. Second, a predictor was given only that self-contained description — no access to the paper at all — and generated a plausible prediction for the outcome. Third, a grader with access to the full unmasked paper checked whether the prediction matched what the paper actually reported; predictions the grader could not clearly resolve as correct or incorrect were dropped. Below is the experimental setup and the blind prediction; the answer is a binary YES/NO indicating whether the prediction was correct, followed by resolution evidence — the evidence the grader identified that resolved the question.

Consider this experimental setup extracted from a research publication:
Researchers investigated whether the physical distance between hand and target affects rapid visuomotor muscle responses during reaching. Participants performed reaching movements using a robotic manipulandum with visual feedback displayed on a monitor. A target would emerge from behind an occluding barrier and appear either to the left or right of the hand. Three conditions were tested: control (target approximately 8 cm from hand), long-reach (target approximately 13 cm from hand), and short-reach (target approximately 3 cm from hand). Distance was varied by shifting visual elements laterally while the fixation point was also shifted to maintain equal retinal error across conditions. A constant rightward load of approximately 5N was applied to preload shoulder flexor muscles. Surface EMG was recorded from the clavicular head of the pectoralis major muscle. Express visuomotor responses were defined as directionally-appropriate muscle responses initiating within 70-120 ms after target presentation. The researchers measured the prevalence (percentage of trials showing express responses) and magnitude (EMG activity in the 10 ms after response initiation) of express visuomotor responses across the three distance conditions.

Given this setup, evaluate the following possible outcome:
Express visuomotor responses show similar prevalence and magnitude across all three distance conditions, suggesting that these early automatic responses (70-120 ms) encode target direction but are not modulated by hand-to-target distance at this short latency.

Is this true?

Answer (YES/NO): NO